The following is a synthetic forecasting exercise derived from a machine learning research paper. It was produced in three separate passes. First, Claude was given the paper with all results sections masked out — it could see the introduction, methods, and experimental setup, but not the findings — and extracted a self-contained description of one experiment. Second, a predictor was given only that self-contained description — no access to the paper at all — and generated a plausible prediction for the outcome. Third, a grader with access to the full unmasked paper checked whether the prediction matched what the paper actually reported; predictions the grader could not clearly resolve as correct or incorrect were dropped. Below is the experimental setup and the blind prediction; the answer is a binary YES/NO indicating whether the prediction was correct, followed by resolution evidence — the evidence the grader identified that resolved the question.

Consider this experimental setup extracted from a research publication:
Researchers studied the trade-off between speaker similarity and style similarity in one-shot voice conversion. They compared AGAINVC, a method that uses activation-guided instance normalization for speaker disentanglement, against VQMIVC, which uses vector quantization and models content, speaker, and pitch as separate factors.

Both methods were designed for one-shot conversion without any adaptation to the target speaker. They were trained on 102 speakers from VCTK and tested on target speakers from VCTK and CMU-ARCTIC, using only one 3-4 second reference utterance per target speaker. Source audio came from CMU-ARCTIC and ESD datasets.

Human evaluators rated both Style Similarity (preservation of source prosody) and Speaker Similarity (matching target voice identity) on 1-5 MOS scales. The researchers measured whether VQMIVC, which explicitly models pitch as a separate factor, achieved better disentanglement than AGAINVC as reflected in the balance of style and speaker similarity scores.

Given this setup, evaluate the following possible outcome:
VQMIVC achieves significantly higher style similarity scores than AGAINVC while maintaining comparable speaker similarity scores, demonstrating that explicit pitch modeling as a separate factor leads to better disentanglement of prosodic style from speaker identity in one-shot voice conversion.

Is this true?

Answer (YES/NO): NO